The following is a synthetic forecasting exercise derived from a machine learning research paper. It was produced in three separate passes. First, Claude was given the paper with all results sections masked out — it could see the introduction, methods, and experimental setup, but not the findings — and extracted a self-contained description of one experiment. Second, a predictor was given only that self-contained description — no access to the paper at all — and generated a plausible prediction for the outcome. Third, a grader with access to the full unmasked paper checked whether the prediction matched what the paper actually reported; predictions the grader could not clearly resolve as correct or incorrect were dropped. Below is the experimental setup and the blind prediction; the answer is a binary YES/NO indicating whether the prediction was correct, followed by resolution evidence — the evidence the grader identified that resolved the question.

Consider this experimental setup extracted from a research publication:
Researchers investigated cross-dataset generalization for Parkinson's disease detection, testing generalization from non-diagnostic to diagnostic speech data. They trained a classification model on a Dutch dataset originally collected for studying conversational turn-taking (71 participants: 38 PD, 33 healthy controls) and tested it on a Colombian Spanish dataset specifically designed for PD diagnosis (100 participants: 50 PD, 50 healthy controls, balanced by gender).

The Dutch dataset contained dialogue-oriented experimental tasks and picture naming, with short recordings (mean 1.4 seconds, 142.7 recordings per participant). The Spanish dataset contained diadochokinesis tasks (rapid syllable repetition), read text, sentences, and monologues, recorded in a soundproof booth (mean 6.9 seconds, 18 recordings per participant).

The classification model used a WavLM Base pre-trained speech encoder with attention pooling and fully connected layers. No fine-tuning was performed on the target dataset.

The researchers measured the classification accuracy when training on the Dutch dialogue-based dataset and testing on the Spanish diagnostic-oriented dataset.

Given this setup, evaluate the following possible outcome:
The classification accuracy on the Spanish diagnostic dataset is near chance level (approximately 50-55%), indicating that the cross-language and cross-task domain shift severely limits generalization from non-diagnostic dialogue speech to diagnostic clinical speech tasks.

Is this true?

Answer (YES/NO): NO